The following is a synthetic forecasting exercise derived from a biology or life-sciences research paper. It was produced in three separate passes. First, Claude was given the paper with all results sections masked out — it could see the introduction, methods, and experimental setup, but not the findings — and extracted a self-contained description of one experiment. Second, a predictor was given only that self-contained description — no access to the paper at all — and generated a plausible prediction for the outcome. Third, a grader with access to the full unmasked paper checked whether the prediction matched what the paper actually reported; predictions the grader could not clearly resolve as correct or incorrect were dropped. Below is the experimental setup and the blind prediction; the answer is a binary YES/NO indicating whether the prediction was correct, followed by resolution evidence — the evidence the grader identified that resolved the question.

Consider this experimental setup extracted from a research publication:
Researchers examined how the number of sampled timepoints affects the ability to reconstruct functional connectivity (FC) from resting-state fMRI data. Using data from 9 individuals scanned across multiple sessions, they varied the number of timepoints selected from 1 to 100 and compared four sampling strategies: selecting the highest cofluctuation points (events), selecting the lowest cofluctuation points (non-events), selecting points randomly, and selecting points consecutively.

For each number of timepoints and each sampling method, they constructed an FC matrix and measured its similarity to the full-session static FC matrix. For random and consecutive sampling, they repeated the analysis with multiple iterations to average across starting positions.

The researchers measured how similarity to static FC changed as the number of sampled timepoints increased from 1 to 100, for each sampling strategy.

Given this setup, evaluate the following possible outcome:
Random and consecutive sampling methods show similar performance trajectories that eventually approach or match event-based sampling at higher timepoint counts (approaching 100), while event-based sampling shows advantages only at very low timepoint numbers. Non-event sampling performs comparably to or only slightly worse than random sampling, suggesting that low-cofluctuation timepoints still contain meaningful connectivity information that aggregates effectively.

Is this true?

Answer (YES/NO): NO